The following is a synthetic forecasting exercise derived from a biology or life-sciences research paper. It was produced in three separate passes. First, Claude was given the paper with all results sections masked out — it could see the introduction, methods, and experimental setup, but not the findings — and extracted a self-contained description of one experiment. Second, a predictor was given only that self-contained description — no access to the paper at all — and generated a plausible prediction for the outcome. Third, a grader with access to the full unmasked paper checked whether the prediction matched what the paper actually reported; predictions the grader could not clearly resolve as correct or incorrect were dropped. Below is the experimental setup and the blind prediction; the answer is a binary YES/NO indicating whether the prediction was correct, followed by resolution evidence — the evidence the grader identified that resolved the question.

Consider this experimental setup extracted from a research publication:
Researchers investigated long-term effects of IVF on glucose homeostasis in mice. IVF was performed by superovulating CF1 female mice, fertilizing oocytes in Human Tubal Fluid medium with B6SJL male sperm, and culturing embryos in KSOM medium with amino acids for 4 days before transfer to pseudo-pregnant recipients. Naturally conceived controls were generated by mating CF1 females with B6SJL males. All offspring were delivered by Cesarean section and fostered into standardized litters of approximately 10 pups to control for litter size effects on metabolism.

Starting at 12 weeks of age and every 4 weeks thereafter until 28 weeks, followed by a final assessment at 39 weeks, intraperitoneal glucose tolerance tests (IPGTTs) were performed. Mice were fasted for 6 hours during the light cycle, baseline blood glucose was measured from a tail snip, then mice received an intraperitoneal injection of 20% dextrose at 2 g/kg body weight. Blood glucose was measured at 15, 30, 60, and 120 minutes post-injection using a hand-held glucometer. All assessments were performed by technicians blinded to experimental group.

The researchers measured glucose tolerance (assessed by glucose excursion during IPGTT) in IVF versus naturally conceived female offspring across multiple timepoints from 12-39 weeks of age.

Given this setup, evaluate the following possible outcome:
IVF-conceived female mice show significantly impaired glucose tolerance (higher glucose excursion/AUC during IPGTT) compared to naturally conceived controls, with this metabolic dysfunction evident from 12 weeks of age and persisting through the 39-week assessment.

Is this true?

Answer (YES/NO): NO